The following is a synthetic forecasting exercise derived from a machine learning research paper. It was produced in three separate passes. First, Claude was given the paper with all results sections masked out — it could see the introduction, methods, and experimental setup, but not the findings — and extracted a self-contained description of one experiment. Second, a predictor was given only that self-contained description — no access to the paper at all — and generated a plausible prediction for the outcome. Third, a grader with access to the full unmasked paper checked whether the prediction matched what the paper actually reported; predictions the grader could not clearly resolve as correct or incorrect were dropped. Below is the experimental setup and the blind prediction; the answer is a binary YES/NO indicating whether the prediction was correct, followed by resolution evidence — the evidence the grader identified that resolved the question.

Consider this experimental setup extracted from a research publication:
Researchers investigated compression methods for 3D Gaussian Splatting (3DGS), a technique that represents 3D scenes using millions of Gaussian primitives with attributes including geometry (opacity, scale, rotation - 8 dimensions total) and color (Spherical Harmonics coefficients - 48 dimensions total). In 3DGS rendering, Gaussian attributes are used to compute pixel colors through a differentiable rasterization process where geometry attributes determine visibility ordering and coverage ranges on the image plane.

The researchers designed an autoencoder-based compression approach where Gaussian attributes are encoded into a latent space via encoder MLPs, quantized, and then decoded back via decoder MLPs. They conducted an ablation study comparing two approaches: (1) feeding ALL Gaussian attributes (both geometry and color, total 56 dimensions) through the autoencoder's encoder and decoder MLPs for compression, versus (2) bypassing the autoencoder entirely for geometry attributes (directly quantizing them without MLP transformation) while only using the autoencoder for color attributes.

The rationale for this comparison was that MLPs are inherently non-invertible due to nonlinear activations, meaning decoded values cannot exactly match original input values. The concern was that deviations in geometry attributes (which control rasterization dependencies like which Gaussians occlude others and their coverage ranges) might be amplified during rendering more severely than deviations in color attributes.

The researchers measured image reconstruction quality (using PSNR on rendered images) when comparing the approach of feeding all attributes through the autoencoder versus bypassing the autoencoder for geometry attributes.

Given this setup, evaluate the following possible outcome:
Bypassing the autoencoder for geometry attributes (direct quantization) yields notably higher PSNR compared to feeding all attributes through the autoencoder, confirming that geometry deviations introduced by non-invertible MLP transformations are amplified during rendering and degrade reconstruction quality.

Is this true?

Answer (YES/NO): YES